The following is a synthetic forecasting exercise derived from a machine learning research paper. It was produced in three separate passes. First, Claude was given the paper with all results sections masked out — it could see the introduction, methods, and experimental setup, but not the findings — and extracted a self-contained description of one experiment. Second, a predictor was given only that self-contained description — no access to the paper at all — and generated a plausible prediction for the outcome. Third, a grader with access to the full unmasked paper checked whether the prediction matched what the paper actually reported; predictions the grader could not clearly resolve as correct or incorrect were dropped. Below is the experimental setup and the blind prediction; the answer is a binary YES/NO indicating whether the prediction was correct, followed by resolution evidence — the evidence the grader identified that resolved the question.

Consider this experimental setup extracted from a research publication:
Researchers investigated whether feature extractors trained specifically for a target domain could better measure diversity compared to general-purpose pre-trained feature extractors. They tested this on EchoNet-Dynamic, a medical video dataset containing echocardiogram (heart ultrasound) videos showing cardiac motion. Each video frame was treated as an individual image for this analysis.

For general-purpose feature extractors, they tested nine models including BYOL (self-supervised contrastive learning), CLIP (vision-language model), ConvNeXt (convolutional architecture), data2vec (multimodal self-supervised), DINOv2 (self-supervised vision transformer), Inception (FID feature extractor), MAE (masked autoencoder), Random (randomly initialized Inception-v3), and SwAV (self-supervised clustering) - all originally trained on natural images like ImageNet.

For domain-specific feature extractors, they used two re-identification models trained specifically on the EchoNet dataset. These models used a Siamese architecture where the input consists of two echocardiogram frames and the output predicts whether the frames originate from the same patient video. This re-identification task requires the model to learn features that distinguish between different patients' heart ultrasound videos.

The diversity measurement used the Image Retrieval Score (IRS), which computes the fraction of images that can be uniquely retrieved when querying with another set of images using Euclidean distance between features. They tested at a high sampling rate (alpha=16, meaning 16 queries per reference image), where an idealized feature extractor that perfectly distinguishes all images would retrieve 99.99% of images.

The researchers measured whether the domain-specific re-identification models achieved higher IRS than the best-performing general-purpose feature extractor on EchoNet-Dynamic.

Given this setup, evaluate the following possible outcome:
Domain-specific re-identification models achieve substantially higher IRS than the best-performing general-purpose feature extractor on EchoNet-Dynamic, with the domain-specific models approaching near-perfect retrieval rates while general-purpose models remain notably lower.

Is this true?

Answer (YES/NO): NO